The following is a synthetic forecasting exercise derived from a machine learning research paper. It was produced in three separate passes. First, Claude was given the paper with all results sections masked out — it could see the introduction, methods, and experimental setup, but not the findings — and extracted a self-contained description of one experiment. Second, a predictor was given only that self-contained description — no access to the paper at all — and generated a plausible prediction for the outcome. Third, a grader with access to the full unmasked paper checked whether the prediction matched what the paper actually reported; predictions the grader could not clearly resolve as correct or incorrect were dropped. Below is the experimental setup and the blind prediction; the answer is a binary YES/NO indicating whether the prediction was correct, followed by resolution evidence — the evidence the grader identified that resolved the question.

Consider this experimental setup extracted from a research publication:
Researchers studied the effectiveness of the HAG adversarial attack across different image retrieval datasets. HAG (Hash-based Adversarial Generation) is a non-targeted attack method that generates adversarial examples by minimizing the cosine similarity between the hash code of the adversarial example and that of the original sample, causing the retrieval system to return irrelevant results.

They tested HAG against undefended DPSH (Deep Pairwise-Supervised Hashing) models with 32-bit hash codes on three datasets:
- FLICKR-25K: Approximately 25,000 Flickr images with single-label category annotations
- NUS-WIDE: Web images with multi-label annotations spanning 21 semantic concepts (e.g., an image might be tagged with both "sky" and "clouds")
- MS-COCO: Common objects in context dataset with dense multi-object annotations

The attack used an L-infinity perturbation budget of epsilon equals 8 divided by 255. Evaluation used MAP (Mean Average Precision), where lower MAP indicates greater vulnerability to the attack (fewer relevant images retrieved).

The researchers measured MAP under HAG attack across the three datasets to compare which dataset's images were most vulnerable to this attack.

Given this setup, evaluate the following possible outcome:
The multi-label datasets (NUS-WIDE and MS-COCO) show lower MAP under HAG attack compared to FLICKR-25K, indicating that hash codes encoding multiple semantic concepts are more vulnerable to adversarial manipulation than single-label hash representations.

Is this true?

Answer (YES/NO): YES